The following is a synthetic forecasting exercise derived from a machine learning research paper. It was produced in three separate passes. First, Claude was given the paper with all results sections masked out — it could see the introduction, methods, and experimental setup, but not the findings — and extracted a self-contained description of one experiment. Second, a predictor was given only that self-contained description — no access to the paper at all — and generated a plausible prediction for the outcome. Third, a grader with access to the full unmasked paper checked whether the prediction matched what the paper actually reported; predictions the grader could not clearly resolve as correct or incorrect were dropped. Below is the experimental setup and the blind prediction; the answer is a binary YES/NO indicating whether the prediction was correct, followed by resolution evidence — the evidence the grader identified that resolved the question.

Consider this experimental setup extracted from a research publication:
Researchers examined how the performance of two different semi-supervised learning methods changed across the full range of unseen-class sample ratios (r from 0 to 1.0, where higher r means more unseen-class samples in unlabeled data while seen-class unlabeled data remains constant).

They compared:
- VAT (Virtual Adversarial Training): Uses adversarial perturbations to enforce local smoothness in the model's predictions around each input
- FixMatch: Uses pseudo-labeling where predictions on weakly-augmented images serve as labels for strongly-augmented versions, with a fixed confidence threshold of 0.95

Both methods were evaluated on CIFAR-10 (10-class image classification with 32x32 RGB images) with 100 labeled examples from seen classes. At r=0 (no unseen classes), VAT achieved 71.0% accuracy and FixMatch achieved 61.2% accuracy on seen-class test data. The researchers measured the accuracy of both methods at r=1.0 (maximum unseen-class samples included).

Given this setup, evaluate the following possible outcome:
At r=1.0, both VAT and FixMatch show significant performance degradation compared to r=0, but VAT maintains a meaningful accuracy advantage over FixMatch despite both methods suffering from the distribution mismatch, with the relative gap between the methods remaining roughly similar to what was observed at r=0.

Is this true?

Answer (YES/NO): NO